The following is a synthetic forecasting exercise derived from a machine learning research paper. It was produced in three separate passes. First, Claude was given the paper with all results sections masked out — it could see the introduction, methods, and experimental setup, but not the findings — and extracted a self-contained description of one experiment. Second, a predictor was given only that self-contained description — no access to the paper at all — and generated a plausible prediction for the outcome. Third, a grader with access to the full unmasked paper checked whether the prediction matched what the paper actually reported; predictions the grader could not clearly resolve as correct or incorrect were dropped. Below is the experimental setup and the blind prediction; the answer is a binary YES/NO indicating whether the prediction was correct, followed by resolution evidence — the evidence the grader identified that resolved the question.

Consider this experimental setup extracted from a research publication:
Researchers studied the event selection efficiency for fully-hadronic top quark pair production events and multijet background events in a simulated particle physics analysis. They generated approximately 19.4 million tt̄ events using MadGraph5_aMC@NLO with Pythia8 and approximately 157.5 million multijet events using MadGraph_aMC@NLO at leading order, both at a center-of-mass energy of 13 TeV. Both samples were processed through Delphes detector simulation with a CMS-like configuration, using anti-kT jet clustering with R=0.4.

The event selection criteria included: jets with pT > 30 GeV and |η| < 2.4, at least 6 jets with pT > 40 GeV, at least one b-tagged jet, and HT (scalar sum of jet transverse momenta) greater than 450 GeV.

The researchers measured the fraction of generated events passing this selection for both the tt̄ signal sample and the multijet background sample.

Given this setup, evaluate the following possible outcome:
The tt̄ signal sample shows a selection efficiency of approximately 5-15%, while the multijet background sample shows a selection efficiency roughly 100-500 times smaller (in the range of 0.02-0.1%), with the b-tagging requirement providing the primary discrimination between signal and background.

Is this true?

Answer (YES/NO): NO